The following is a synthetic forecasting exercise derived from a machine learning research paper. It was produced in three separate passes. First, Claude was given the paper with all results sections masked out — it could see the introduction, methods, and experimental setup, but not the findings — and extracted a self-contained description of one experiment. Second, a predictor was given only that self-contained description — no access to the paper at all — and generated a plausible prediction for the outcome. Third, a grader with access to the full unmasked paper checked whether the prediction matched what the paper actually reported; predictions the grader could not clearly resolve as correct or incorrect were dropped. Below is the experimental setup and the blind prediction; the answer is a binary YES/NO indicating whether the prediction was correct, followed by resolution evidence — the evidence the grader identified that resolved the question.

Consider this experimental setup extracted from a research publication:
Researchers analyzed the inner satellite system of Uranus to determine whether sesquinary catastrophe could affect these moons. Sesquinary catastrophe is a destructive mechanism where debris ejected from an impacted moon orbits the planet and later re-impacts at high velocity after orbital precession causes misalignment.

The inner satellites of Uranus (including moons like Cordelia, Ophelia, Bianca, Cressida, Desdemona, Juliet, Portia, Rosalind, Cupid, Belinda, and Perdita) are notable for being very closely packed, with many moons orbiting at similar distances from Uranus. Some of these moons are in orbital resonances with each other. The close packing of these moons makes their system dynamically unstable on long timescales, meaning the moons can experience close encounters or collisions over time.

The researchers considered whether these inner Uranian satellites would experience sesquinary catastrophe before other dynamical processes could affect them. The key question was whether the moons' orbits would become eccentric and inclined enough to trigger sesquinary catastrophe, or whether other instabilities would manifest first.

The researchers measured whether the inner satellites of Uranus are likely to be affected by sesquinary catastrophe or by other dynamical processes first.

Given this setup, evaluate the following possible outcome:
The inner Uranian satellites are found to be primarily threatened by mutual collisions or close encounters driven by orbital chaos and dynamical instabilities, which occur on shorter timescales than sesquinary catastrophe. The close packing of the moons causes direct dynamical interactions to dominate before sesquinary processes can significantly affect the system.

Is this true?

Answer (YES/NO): YES